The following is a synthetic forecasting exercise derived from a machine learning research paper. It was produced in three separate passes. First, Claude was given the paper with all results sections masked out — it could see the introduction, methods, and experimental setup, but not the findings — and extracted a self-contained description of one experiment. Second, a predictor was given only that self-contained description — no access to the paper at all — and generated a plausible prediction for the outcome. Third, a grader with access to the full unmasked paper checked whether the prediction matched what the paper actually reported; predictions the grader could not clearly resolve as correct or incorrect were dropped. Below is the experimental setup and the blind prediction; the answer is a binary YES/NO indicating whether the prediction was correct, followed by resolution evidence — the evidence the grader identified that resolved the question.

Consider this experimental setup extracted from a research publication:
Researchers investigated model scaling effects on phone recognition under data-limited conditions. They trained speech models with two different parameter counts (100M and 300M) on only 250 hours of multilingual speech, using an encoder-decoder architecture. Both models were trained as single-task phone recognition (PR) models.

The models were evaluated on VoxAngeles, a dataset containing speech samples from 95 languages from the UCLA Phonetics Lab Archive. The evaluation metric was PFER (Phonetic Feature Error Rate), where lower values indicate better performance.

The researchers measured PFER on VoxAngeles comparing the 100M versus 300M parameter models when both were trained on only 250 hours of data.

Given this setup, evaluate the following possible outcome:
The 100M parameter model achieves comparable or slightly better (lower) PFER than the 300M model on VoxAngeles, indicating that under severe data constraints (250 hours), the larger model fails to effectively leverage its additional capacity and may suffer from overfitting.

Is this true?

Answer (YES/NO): NO